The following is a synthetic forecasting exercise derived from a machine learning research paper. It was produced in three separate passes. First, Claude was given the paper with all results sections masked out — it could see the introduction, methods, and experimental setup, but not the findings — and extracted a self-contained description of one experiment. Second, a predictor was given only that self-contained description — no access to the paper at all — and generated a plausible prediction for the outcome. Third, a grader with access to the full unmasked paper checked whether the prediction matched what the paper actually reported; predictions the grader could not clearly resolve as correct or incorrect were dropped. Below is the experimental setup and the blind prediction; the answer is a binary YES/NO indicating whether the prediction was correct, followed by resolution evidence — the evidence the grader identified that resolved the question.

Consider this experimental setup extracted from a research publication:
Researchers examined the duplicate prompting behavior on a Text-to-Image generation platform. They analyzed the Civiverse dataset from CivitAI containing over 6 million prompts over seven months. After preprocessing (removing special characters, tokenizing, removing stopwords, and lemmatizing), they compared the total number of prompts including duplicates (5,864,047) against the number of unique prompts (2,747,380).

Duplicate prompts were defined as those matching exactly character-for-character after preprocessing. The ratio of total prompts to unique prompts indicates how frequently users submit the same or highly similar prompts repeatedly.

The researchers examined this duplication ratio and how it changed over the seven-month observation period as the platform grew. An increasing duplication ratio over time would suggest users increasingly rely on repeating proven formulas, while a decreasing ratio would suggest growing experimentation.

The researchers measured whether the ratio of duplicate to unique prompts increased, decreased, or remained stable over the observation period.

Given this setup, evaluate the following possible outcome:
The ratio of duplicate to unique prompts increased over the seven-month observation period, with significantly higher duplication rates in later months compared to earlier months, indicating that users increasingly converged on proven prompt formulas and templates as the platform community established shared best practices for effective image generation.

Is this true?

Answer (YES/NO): NO